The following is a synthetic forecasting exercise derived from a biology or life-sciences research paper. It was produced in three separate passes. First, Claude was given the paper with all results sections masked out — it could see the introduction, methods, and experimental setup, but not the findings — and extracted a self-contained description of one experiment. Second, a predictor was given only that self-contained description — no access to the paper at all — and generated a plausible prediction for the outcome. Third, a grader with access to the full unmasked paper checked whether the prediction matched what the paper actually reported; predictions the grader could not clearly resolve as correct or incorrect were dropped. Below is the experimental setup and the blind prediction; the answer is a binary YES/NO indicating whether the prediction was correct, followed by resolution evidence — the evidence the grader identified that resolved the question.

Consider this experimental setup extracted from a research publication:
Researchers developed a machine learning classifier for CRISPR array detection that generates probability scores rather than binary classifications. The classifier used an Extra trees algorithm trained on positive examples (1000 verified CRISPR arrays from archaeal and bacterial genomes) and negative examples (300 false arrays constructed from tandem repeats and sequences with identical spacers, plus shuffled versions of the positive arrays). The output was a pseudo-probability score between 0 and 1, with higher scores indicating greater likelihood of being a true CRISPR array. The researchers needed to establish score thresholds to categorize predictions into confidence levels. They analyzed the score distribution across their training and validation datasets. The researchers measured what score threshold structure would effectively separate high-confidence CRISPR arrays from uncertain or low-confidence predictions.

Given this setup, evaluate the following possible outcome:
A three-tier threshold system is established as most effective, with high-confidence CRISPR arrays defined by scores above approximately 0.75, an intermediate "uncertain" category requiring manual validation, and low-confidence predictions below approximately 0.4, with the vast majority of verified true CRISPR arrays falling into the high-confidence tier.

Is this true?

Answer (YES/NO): YES